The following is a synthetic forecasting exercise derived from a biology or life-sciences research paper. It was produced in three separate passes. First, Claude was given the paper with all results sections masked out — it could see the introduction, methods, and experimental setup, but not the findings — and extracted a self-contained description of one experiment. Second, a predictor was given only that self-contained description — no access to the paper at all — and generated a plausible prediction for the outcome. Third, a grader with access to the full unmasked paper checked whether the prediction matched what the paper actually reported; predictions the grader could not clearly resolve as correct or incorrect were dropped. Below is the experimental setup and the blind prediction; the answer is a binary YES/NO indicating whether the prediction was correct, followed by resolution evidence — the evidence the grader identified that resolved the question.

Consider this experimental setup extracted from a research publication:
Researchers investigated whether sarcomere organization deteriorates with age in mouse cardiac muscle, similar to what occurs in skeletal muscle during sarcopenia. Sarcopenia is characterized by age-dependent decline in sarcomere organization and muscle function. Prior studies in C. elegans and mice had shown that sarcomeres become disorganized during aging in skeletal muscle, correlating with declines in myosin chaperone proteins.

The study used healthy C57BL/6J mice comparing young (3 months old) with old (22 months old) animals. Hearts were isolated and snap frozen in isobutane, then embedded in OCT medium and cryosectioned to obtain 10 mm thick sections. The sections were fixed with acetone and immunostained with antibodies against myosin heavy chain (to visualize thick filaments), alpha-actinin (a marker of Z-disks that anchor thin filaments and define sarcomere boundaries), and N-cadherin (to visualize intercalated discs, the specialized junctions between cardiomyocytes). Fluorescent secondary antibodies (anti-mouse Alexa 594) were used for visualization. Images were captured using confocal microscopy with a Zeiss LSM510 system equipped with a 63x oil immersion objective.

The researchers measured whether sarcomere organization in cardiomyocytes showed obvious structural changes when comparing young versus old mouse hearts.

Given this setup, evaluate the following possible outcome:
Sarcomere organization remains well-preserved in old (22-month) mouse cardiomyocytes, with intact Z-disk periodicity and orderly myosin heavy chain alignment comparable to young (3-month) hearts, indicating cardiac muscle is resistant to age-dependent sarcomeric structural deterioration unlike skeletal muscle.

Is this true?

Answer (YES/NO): YES